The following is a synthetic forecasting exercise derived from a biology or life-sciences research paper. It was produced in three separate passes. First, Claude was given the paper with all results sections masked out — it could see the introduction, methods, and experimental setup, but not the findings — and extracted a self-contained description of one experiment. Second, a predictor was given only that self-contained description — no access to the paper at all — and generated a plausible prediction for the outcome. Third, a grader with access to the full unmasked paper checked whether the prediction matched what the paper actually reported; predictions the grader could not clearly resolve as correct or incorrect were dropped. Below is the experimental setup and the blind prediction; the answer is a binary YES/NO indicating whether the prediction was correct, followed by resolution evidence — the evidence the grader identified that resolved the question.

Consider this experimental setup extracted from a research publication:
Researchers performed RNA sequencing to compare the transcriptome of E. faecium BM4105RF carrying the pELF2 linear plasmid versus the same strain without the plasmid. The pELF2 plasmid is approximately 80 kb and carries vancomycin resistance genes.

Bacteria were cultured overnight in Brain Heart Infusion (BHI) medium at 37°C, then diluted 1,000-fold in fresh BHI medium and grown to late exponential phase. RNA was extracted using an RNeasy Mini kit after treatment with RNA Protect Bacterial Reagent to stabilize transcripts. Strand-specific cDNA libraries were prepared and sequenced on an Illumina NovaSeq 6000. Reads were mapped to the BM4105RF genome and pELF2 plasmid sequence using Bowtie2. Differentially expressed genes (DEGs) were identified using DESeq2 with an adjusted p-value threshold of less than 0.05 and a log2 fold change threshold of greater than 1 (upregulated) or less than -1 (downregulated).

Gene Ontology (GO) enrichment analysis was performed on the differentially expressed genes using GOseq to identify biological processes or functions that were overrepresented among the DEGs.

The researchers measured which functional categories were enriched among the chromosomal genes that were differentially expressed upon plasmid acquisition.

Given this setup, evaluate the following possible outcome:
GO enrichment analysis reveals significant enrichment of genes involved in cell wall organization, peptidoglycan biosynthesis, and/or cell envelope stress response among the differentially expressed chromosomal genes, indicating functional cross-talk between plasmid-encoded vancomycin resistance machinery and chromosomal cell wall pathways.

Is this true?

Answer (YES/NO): NO